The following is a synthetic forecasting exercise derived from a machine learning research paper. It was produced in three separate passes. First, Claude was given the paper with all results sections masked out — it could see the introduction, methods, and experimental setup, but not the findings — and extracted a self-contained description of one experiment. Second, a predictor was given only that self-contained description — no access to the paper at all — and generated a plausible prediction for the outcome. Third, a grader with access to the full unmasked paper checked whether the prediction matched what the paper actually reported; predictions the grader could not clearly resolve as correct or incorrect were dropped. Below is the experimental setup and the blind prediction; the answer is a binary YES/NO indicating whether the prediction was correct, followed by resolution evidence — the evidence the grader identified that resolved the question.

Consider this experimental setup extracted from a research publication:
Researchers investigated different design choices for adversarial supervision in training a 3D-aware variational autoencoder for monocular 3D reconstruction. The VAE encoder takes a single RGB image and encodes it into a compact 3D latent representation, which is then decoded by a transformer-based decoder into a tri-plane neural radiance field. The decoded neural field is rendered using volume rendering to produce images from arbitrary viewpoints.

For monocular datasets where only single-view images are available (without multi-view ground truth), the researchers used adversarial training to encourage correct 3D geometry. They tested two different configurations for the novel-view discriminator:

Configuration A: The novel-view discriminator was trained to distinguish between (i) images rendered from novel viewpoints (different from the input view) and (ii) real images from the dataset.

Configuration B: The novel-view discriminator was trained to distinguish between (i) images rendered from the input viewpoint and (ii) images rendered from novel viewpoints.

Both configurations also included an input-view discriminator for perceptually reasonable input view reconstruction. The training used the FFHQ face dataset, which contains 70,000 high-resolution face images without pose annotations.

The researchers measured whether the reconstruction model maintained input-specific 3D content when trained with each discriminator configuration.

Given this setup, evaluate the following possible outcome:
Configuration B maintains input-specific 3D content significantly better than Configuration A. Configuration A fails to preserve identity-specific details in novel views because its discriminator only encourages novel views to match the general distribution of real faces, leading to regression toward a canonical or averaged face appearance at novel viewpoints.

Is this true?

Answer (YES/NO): YES